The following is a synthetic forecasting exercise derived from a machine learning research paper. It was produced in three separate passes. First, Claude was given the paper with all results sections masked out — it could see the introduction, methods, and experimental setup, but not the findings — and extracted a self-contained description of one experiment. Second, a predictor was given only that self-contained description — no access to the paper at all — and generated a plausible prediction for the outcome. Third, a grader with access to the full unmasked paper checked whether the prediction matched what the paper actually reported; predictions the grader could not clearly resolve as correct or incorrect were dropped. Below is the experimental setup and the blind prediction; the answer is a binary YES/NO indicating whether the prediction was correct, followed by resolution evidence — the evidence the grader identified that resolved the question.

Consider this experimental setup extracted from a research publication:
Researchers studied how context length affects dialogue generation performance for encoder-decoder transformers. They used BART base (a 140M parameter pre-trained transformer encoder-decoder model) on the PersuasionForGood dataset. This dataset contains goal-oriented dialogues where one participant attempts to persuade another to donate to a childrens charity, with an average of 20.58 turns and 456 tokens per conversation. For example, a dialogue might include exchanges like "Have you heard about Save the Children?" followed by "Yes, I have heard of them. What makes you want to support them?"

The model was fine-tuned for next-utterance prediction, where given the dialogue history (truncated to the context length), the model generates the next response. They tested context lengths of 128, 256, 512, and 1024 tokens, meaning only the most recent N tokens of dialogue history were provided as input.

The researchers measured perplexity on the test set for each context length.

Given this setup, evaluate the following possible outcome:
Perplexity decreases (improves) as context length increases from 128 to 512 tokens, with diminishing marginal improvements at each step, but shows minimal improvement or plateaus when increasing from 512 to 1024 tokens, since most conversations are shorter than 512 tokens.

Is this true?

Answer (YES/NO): NO